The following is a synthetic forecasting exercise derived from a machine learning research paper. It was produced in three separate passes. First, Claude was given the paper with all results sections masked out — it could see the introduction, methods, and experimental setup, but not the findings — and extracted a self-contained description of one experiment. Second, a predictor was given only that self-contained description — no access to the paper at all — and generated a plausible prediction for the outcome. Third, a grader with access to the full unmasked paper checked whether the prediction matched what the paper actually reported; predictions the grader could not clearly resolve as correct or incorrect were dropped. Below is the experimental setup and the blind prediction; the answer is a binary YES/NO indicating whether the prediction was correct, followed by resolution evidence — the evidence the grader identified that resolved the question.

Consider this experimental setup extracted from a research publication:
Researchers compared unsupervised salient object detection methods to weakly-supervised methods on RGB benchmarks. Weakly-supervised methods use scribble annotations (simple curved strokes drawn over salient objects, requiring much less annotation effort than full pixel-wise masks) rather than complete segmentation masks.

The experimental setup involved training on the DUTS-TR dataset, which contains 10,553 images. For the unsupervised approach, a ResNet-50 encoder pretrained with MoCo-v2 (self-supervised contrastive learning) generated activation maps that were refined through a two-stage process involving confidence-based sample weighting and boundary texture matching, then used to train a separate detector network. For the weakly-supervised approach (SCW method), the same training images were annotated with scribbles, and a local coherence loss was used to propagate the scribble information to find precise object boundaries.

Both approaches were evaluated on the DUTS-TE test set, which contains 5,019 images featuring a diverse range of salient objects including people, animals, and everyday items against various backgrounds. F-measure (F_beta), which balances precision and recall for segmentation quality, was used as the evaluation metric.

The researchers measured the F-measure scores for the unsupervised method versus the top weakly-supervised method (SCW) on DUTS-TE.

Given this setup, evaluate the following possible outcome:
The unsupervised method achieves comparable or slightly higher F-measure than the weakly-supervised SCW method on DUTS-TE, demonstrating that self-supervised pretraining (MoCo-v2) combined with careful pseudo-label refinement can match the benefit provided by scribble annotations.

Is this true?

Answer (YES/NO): NO